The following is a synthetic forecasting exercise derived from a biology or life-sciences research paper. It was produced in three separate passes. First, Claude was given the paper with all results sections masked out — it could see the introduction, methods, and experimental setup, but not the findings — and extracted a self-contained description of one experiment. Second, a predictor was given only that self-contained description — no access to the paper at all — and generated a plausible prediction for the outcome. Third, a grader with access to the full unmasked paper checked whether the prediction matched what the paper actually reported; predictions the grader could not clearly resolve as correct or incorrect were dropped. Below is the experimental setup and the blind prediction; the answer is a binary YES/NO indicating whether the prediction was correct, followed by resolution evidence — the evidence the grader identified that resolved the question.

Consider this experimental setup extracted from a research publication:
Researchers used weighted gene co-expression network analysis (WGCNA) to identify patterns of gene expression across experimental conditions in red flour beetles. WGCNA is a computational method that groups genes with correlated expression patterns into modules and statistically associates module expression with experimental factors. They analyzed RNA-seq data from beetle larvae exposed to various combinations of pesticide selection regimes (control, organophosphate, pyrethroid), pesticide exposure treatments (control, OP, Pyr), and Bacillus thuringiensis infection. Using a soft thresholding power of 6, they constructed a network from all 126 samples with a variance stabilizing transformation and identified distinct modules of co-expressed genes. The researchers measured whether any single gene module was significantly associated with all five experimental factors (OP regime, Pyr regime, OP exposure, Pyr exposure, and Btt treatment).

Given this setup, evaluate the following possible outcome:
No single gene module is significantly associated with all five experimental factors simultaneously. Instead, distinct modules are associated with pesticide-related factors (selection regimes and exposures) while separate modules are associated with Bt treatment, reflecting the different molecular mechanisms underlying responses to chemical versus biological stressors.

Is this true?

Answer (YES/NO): NO